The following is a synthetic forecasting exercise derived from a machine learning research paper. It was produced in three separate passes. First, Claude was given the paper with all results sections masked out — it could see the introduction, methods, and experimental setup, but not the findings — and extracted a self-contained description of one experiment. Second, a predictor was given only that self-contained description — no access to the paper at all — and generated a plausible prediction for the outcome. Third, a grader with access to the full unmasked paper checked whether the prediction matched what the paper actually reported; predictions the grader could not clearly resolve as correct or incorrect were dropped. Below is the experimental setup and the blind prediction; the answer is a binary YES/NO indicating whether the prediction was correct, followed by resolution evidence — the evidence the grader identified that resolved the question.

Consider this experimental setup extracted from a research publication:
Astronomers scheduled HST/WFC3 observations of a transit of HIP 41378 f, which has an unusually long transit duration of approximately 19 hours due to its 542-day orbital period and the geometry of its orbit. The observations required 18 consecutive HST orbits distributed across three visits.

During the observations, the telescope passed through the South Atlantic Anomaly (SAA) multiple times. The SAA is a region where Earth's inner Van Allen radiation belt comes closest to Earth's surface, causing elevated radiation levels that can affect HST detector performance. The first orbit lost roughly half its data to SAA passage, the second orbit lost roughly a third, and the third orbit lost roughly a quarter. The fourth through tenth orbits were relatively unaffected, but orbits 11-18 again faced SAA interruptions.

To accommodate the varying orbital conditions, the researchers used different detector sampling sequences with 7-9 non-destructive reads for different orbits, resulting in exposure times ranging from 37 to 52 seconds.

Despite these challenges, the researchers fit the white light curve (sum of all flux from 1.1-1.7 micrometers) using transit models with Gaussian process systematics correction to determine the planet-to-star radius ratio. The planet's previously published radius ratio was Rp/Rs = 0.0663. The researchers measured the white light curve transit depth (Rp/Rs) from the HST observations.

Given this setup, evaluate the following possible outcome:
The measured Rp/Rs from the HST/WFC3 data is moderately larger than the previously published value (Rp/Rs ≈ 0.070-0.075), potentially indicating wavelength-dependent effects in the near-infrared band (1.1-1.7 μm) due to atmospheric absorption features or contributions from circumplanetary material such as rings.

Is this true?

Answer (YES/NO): NO